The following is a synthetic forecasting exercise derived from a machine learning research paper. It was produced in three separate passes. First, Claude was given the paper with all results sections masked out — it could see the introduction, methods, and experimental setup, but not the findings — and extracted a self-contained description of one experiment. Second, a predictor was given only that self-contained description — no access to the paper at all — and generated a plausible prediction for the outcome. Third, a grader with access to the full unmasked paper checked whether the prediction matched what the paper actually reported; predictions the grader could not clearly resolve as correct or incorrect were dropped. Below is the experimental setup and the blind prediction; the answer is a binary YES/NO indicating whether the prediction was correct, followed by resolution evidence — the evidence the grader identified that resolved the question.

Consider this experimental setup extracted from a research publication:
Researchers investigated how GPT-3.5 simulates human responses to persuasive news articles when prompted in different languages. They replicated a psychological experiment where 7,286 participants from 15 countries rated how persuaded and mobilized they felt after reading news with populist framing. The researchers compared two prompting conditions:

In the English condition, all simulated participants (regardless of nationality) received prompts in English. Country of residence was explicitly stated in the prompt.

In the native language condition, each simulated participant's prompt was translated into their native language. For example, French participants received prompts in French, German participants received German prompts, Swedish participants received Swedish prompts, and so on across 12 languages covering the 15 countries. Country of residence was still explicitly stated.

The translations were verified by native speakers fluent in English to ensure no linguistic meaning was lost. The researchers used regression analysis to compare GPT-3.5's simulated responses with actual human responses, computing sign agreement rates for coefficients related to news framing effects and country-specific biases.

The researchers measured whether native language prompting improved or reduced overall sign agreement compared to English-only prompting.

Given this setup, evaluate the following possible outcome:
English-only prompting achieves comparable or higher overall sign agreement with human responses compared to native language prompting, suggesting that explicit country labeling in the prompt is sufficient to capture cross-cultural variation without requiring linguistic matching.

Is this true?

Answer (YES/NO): YES